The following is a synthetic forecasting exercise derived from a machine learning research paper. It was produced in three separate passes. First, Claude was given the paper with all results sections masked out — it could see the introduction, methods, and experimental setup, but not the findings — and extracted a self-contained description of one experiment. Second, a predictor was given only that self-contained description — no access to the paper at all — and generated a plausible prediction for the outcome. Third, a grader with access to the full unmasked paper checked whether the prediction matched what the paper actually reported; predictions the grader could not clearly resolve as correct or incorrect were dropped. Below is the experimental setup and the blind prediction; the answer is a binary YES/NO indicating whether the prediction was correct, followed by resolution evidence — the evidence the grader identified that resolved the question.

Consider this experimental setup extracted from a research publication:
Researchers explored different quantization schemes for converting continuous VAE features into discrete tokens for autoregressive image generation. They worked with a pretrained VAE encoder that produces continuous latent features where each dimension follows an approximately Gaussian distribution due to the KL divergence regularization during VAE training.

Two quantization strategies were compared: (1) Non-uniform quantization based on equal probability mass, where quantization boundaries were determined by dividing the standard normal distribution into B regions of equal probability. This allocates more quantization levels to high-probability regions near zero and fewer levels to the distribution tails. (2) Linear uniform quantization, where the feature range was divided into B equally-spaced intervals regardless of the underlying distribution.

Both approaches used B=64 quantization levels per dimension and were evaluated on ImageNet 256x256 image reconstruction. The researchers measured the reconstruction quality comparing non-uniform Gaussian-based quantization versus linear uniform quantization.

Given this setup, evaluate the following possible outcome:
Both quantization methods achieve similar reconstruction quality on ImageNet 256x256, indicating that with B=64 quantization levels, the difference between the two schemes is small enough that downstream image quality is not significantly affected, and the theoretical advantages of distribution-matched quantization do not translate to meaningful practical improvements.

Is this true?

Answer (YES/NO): YES